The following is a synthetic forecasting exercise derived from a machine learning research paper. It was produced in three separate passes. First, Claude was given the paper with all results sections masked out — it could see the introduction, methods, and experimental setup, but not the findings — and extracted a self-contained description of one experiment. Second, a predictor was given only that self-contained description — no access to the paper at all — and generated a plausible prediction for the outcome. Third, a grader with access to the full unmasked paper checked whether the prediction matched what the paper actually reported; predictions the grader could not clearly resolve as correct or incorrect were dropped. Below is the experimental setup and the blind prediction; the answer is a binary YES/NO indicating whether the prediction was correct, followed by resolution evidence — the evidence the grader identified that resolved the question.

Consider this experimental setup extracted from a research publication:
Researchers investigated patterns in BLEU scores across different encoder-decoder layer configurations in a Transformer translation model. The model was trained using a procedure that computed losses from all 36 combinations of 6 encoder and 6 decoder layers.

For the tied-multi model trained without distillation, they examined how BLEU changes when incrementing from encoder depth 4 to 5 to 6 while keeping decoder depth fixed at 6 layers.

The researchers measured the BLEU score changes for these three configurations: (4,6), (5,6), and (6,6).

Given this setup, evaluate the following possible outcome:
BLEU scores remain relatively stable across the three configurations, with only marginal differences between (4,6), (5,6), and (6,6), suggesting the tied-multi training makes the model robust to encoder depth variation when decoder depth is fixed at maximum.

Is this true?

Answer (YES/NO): YES